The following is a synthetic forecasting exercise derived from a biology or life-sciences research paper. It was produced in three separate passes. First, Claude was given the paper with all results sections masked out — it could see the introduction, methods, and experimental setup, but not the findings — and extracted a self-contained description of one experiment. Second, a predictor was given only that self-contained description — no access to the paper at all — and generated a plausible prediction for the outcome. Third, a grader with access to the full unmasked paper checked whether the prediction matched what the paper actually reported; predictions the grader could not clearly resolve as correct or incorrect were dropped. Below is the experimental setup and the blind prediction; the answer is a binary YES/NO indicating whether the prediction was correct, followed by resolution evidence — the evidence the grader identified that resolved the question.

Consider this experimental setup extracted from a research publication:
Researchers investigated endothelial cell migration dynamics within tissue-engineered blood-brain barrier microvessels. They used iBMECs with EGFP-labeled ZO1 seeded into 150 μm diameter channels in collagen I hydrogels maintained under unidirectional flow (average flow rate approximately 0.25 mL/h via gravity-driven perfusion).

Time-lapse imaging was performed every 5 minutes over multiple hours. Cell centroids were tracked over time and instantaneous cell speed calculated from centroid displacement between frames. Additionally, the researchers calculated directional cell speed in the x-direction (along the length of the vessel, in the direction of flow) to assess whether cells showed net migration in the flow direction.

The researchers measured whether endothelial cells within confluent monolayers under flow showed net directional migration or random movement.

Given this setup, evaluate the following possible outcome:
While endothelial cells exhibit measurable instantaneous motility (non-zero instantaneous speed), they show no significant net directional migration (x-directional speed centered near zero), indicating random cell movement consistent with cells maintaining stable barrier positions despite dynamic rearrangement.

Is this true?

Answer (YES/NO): YES